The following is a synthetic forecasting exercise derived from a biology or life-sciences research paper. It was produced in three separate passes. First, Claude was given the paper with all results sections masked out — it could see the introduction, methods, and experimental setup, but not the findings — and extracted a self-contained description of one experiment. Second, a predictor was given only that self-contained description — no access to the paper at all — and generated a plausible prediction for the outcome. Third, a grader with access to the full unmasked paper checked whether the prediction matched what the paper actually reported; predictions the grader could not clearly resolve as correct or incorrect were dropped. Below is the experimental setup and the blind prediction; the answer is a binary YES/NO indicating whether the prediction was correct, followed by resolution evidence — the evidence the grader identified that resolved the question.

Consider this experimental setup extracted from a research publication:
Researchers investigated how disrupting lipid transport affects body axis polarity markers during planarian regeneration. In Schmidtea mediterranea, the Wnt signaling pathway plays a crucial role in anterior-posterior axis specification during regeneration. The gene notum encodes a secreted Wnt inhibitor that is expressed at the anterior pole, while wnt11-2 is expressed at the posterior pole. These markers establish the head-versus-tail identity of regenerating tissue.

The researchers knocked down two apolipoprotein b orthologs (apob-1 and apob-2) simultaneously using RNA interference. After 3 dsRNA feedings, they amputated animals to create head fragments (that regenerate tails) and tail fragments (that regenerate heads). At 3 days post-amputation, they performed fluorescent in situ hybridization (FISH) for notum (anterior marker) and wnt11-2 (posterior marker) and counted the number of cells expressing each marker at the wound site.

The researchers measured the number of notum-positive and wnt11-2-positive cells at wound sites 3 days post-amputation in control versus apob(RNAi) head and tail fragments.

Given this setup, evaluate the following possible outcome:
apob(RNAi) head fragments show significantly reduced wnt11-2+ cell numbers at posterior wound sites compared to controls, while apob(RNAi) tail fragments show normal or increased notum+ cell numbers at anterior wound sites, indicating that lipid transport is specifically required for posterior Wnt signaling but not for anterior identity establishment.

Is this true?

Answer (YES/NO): NO